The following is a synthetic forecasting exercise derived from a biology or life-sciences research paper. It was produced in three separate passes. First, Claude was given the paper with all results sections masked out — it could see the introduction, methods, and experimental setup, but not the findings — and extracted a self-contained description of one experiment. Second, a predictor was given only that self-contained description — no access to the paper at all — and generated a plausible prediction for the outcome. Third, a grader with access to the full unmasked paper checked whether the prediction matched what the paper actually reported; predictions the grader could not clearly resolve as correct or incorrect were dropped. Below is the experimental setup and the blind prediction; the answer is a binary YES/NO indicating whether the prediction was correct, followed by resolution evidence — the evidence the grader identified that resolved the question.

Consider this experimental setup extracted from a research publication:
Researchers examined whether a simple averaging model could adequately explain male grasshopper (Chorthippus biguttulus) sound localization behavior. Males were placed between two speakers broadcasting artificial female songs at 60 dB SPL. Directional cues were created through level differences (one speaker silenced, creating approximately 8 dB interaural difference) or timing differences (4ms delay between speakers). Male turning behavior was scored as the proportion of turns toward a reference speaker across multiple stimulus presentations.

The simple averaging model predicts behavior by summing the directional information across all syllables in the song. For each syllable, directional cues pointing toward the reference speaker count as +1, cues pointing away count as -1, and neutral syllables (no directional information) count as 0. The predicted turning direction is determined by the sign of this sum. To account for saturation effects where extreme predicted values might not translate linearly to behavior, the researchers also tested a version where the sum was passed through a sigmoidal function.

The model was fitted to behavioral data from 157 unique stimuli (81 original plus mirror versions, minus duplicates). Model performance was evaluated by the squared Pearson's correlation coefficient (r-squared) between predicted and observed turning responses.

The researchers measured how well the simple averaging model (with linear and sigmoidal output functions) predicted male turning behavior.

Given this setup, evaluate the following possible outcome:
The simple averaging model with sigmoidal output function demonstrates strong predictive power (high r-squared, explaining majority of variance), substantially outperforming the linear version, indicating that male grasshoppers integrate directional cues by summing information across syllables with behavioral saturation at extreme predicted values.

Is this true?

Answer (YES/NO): NO